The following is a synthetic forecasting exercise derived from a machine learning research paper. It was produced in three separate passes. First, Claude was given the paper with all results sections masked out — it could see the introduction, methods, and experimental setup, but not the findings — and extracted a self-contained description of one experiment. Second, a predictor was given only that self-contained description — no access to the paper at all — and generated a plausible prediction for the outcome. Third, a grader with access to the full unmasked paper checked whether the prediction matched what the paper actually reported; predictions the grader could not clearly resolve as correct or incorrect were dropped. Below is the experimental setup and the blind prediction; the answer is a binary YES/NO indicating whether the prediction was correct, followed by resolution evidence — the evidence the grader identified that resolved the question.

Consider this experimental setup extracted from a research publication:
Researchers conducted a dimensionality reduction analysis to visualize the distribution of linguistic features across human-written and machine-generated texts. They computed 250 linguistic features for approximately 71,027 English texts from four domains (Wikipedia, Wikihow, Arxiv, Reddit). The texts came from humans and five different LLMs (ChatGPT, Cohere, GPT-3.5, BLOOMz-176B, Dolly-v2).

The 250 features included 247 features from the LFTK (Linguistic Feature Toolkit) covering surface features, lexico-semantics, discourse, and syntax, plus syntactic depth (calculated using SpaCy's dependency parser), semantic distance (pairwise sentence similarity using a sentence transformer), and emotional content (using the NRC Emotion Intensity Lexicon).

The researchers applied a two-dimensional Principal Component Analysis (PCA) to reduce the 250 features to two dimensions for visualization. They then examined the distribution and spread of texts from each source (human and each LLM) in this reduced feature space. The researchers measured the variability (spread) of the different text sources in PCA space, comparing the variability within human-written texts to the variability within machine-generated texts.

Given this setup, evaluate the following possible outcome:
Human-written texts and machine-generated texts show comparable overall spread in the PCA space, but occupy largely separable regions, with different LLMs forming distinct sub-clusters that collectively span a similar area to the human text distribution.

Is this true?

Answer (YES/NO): NO